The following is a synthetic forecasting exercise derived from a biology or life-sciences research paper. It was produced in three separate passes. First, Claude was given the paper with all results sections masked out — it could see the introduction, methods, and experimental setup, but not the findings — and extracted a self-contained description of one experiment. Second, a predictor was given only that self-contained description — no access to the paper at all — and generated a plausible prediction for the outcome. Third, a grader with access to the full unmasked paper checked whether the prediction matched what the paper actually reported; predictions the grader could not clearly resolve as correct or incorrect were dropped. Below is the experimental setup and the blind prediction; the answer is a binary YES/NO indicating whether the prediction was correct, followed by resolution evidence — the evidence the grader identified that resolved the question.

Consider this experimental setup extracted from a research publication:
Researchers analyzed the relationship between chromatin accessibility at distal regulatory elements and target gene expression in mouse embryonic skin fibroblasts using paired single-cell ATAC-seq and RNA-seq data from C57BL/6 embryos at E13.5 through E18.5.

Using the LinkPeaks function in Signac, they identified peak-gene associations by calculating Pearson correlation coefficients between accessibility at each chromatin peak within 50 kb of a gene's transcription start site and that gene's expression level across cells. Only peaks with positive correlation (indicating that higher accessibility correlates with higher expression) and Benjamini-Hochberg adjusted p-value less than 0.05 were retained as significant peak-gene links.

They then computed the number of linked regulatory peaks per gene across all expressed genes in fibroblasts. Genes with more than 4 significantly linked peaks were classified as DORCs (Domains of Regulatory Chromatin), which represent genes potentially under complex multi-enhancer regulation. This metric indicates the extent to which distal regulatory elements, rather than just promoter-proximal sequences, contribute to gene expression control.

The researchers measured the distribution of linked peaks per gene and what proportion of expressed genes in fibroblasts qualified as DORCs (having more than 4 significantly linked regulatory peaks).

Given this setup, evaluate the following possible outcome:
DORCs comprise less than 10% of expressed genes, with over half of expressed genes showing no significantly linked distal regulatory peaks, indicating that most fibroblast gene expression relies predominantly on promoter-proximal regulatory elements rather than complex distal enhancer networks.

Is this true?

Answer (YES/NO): NO